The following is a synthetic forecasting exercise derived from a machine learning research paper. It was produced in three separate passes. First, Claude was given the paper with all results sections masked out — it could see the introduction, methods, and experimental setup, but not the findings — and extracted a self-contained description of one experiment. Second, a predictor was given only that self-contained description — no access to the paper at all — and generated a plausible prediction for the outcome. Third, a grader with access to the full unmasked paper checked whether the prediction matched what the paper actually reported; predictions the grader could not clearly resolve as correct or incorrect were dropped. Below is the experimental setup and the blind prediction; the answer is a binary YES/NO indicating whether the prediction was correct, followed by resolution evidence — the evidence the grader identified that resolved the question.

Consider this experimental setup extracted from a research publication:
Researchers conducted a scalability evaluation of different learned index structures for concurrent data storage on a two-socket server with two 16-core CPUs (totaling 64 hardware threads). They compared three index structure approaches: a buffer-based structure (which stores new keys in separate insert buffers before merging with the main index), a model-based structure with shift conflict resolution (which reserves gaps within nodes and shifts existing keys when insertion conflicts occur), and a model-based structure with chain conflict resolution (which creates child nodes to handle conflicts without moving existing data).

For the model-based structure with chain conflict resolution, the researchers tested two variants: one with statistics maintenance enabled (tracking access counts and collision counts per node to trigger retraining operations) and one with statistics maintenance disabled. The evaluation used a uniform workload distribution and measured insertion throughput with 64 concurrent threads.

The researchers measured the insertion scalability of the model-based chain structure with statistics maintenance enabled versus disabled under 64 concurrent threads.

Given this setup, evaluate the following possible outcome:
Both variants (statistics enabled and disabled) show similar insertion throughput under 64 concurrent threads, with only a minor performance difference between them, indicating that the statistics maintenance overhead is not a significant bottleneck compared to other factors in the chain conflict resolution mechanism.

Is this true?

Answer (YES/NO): NO